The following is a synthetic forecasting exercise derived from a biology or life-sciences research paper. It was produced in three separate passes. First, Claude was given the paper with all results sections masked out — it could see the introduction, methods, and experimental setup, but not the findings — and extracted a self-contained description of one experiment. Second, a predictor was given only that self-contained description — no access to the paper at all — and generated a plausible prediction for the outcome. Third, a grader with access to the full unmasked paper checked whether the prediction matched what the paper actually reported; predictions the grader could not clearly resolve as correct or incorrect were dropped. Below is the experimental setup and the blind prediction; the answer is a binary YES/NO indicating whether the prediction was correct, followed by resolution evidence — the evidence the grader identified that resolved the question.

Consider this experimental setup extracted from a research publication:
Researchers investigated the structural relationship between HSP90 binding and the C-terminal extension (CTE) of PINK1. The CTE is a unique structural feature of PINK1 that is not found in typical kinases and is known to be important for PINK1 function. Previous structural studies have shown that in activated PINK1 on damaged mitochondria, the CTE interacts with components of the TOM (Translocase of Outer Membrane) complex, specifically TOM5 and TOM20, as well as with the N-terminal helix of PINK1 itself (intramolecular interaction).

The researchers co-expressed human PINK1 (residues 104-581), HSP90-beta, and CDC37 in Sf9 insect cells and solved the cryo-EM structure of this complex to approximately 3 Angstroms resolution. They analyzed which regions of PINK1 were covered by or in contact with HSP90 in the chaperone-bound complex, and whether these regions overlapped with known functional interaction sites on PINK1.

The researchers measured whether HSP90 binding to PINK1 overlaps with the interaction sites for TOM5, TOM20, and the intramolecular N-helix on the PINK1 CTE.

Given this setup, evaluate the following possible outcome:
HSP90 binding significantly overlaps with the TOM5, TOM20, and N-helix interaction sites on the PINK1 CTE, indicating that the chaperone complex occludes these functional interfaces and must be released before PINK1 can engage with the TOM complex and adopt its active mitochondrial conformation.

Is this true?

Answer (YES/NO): YES